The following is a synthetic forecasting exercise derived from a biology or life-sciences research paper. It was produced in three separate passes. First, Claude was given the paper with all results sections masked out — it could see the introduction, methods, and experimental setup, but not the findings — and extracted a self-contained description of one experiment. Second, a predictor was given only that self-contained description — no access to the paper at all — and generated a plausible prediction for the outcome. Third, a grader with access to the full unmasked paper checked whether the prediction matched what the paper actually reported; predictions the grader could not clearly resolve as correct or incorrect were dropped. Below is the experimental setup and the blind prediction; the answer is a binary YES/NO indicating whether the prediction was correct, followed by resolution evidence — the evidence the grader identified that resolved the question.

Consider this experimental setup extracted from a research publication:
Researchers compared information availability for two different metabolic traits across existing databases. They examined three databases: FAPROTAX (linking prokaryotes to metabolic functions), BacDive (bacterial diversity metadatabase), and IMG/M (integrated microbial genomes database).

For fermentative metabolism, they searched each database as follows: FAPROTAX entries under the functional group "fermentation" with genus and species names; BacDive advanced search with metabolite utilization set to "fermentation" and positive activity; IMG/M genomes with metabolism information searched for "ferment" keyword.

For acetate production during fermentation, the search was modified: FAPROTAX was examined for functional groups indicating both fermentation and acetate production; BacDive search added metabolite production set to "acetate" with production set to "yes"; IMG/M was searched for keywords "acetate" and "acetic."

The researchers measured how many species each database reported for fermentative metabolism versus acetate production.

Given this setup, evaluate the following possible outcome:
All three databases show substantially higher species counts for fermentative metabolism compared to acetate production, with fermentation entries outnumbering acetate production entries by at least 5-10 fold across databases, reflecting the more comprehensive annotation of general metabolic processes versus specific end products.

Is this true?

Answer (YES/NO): YES